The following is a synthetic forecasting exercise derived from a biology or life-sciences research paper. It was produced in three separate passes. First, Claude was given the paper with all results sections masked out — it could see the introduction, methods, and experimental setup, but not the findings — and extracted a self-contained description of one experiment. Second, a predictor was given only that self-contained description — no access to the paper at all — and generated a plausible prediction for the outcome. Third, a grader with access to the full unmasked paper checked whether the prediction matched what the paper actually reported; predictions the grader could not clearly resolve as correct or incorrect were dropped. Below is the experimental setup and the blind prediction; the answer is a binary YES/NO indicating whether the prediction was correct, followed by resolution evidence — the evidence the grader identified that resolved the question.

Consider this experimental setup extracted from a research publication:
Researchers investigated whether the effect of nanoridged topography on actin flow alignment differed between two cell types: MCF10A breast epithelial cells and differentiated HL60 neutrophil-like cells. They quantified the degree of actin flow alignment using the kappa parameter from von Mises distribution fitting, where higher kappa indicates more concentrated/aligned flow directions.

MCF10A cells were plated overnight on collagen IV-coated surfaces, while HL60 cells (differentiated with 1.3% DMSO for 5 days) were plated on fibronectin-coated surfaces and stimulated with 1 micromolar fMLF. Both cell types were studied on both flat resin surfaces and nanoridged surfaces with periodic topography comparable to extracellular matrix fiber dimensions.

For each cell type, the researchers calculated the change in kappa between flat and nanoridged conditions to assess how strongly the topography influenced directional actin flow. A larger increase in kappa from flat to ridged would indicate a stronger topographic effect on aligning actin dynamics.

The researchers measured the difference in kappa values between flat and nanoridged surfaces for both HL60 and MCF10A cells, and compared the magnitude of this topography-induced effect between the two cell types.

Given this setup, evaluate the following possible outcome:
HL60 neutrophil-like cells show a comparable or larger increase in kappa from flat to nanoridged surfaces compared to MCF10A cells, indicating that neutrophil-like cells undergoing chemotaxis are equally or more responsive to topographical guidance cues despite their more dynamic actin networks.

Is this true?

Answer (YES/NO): YES